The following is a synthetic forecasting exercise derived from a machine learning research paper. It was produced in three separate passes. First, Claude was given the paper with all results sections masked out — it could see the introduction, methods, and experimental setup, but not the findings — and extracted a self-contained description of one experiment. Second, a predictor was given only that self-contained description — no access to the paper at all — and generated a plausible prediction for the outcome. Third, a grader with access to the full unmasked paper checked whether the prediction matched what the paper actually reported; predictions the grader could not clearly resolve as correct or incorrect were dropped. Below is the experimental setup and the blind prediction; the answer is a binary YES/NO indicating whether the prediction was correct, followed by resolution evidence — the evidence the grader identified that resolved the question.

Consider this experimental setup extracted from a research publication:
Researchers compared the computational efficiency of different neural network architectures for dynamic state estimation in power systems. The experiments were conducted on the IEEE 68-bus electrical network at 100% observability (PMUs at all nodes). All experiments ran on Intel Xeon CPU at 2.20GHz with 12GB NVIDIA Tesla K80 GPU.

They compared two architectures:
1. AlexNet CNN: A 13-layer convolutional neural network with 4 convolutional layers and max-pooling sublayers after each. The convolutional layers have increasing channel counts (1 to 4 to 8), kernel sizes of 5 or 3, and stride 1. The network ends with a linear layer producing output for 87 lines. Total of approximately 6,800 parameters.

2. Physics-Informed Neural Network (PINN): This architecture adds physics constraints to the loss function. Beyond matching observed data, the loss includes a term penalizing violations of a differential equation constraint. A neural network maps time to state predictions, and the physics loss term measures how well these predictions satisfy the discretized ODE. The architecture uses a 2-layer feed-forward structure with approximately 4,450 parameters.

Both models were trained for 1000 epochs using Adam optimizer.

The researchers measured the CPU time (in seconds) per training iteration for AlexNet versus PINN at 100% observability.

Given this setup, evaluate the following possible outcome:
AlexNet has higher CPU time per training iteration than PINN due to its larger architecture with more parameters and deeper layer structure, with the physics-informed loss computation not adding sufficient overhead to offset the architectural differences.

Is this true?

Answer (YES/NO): NO